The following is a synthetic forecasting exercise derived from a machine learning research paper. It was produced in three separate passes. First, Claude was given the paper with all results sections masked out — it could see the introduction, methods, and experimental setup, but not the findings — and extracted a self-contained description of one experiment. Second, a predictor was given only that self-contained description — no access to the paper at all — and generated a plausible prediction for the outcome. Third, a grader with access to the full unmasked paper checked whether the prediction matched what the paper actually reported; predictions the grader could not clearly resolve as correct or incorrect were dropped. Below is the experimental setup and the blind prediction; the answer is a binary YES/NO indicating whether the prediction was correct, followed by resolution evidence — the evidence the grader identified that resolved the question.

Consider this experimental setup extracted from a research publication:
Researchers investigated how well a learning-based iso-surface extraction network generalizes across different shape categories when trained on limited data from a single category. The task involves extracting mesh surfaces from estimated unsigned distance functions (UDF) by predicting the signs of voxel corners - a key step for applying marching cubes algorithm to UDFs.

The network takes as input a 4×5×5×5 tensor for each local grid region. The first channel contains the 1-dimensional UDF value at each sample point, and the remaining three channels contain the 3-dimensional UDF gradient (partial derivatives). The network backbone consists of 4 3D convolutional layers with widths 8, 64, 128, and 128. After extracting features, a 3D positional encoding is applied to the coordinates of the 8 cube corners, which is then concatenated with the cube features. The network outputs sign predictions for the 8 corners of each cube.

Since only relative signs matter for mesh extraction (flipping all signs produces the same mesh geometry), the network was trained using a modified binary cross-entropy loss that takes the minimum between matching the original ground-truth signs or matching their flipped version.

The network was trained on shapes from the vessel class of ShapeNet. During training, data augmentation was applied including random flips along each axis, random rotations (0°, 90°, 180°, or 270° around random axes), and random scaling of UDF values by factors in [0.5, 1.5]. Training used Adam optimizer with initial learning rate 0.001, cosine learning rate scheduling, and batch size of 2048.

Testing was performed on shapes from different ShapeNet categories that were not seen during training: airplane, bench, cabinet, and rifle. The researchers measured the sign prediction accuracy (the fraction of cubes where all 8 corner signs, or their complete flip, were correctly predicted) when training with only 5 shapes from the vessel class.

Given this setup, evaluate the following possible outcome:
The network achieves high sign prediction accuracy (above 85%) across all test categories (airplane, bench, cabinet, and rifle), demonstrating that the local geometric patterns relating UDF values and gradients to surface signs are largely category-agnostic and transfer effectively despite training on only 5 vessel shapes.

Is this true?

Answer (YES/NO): YES